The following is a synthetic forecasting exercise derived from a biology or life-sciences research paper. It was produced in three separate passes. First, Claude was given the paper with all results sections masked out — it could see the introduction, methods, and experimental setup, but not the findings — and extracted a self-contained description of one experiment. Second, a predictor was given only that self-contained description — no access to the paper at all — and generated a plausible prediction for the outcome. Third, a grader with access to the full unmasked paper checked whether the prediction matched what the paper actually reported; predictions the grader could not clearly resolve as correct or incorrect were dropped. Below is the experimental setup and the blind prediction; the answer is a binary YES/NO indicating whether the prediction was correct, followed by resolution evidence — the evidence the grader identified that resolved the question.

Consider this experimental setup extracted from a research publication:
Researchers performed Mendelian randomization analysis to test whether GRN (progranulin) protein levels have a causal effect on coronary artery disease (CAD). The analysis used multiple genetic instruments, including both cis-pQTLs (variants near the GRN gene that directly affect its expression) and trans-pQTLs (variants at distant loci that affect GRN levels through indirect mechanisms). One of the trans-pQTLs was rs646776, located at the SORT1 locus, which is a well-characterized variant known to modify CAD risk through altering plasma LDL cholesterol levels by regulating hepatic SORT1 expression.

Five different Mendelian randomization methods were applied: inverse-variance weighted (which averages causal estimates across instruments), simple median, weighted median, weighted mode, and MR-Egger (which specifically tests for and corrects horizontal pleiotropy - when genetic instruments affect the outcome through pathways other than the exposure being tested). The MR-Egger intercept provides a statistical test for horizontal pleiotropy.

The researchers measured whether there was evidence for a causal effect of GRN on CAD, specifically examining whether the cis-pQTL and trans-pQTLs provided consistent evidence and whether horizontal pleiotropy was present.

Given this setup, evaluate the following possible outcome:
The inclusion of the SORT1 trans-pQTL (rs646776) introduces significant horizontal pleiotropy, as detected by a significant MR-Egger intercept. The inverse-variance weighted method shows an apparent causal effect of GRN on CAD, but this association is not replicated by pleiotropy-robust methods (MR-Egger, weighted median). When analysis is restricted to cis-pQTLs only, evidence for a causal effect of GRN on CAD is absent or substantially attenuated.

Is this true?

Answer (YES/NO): NO